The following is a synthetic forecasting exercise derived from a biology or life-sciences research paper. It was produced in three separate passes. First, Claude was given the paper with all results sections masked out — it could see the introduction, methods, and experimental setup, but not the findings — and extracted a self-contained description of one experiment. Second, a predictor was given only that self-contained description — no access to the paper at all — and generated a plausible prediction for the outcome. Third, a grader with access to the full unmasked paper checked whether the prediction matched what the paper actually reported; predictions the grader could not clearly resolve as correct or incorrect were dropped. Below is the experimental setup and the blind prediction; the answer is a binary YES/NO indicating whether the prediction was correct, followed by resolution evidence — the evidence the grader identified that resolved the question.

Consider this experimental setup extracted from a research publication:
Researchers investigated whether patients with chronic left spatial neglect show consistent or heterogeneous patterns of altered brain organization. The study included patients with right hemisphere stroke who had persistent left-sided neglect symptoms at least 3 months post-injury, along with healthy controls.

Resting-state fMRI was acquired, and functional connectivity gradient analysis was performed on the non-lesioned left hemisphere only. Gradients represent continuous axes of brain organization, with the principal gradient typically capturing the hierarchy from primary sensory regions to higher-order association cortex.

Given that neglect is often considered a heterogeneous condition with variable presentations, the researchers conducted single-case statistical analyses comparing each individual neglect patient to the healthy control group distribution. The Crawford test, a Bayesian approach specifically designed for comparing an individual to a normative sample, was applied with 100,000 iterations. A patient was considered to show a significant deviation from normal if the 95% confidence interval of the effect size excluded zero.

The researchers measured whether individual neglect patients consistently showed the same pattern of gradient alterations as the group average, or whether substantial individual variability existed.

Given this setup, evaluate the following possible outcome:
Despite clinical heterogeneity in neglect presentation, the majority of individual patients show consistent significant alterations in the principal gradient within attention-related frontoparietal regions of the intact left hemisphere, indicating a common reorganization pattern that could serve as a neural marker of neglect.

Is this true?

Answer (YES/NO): NO